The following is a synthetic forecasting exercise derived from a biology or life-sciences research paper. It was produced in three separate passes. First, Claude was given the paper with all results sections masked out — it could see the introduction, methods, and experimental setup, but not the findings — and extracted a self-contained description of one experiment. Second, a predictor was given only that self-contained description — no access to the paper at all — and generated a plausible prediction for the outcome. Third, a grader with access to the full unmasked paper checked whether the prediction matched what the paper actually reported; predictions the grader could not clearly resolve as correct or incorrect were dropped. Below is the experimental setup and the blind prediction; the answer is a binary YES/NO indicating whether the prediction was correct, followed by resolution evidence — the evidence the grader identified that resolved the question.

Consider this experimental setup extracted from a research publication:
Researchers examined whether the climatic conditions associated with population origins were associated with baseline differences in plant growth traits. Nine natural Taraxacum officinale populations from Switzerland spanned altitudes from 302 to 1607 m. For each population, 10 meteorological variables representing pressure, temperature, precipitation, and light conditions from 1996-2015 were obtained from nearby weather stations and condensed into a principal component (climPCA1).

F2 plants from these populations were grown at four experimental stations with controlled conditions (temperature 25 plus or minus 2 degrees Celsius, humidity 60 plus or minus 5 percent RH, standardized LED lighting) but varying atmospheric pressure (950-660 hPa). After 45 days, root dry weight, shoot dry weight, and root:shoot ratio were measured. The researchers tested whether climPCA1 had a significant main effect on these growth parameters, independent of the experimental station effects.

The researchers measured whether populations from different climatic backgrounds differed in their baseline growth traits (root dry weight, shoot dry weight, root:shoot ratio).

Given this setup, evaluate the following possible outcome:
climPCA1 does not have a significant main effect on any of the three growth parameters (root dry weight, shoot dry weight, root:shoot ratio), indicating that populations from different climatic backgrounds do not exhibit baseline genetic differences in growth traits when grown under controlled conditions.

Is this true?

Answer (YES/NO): YES